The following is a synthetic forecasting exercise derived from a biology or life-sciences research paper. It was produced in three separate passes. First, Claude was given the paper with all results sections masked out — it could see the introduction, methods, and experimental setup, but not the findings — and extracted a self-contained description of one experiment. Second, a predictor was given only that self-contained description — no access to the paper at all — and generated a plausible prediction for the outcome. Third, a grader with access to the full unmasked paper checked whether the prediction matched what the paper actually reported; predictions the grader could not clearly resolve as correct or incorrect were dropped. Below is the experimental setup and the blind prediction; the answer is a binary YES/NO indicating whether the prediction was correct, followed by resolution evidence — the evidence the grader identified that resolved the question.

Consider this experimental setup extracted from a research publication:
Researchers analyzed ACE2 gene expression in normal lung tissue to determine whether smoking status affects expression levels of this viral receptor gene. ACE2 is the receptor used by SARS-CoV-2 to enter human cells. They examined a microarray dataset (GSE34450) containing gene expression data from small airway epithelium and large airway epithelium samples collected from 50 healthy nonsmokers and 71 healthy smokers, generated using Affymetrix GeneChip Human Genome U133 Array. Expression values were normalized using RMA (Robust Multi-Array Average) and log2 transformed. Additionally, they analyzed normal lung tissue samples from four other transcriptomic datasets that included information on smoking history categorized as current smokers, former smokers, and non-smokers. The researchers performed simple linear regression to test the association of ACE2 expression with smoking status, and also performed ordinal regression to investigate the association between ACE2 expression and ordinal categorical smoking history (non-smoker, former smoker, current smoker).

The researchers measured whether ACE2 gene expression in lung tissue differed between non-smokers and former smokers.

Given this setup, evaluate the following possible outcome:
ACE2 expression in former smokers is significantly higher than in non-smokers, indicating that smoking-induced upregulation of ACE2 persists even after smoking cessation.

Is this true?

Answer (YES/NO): YES